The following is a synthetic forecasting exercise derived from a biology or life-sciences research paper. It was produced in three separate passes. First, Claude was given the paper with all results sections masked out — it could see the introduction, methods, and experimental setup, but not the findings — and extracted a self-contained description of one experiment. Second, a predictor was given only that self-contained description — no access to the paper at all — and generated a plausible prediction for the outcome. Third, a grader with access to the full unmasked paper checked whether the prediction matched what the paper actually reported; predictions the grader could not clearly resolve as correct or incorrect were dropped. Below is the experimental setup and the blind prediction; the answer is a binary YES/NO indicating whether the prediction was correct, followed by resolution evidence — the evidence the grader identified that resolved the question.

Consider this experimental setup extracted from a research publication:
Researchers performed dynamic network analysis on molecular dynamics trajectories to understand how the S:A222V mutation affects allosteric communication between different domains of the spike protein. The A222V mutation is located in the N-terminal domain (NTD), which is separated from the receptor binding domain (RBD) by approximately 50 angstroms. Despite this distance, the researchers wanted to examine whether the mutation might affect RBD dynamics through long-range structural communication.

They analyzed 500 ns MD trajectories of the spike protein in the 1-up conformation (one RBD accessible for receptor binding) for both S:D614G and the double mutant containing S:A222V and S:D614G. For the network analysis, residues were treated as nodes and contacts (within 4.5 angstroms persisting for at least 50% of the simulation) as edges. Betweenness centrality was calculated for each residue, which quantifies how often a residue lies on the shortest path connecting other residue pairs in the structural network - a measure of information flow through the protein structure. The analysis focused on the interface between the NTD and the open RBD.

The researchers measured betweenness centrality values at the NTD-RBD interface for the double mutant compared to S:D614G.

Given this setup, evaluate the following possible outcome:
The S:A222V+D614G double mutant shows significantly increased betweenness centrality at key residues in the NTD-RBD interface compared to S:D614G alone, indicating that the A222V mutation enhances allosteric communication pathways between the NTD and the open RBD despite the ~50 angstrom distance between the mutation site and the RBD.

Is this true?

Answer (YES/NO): NO